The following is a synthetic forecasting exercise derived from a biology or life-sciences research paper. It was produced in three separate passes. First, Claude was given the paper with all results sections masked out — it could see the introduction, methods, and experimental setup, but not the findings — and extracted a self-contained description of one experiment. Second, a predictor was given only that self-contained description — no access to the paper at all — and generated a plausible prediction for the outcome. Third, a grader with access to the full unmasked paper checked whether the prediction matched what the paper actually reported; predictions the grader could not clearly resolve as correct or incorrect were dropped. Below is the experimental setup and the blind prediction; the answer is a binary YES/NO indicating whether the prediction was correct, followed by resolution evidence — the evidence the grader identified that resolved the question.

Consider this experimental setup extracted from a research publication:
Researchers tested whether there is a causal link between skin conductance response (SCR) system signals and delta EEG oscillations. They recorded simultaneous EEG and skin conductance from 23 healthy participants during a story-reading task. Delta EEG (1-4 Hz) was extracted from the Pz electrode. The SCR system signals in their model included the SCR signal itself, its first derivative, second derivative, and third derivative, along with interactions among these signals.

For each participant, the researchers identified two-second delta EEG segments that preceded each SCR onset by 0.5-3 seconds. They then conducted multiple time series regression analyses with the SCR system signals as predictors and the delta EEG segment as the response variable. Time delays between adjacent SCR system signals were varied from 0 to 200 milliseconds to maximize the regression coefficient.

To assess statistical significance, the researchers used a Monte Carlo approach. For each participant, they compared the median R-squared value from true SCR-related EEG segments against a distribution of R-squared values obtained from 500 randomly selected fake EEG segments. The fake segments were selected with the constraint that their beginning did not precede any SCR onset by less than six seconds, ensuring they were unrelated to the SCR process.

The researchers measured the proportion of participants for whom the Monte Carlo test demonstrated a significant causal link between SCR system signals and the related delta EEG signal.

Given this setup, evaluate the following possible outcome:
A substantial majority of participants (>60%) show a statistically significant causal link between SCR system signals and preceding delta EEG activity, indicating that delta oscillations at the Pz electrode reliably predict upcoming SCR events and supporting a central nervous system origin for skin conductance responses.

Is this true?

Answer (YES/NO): NO